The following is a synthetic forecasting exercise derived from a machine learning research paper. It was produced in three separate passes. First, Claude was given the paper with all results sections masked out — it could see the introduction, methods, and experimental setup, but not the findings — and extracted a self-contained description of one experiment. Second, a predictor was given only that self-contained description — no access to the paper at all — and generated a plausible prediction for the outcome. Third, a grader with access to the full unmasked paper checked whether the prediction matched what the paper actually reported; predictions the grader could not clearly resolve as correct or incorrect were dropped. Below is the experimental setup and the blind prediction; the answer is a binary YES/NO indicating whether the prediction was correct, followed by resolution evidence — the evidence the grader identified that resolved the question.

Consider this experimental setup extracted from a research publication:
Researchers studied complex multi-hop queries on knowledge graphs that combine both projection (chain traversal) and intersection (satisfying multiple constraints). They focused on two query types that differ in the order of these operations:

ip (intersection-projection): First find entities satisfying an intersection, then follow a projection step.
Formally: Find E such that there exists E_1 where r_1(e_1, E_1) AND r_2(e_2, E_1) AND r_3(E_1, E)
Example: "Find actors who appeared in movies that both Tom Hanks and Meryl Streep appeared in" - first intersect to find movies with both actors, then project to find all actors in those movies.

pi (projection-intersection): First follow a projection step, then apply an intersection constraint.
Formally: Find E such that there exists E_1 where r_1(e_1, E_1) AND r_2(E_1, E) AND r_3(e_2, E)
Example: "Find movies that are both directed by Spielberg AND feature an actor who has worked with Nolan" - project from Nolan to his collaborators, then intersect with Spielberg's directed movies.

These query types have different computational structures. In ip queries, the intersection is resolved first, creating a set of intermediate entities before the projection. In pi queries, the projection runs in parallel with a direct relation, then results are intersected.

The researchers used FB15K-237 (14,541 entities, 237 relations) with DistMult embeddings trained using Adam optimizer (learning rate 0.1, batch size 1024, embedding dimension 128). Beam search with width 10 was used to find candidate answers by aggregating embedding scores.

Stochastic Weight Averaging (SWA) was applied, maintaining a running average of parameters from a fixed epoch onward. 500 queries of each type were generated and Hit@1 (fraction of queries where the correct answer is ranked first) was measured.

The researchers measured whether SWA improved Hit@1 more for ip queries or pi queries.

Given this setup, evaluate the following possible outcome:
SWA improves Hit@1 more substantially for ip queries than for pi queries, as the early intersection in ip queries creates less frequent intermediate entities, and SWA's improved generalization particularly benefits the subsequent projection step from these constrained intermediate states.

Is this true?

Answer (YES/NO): NO